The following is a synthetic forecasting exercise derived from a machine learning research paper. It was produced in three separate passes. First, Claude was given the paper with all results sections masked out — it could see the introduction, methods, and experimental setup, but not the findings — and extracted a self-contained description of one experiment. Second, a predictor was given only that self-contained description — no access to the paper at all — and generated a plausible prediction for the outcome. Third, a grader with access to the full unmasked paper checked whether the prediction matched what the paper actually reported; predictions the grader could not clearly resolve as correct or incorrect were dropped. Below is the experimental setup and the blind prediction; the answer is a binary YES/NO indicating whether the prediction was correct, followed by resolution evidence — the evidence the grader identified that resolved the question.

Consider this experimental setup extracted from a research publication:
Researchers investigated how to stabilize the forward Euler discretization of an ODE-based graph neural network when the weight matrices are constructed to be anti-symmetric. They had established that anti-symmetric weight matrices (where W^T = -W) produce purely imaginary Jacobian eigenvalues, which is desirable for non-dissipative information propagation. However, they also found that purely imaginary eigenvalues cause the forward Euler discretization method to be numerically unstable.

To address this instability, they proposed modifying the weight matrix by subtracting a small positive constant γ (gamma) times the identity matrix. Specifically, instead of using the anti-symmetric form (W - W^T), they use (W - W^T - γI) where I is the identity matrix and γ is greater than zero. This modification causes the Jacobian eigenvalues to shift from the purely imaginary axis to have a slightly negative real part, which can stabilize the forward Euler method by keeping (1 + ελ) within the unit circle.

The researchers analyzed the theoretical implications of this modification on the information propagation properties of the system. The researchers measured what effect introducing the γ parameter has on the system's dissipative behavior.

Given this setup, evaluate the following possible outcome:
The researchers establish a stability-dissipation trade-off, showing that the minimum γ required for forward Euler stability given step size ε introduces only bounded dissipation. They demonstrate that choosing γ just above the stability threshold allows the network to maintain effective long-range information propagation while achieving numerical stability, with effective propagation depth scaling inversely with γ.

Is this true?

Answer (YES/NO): NO